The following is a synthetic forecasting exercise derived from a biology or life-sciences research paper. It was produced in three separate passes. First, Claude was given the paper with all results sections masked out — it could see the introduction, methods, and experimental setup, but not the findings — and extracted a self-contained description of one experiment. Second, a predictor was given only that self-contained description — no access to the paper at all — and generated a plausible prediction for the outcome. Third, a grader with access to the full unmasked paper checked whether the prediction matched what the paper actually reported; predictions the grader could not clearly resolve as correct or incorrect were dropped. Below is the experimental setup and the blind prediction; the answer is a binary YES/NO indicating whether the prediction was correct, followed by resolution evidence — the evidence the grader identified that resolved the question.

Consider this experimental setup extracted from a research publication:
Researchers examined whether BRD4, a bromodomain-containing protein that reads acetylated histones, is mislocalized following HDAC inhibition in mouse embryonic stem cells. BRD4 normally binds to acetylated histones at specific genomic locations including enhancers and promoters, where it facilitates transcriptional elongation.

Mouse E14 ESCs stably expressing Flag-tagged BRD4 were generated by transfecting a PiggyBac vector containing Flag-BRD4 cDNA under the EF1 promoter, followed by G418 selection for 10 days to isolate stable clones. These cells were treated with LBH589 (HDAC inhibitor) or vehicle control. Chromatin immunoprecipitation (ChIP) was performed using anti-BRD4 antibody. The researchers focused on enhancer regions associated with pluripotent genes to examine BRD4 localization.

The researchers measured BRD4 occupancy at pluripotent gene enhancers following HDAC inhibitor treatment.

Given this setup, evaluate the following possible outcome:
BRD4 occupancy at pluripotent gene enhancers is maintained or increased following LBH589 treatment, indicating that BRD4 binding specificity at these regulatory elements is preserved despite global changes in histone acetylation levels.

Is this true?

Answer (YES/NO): NO